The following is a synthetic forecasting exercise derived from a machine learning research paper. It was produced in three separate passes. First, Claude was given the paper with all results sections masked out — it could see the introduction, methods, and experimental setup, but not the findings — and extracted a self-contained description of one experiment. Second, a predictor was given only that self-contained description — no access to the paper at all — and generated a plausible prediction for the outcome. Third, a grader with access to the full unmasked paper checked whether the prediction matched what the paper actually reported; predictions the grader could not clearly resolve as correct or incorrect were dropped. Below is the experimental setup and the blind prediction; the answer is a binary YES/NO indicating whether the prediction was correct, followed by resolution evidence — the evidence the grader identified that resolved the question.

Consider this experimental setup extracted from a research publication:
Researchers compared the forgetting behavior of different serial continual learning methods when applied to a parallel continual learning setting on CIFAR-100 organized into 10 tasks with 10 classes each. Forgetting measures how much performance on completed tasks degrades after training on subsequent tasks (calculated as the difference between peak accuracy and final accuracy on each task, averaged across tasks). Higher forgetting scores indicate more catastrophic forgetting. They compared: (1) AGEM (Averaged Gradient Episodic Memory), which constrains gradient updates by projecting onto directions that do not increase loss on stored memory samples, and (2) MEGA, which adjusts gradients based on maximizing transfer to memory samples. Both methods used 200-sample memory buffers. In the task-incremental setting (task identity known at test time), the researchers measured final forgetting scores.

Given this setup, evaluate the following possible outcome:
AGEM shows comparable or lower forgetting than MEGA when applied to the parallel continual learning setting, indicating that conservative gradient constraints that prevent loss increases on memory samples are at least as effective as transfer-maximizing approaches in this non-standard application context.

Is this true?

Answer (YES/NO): NO